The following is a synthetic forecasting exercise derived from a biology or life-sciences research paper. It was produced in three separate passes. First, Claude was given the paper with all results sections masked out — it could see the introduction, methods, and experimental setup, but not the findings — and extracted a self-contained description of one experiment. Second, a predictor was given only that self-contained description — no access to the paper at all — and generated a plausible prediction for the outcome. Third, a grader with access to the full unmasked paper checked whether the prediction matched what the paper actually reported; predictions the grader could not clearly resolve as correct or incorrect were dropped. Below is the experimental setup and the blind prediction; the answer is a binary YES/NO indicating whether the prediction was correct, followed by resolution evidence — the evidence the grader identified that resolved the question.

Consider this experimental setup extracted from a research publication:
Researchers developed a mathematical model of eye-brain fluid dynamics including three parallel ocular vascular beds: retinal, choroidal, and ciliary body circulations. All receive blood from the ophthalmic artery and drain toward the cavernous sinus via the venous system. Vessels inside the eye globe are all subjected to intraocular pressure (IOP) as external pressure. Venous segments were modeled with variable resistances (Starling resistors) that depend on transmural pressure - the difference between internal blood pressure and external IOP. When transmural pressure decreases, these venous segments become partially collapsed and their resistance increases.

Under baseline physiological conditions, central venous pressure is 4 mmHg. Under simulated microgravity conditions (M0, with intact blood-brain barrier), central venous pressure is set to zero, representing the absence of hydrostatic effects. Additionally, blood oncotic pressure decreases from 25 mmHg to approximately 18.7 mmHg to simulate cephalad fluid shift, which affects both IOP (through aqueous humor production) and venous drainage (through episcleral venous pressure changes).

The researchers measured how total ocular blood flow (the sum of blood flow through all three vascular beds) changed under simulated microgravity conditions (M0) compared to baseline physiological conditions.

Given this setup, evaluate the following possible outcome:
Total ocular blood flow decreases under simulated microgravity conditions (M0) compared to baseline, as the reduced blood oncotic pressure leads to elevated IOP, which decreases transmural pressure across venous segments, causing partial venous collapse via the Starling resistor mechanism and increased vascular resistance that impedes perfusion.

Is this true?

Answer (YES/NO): YES